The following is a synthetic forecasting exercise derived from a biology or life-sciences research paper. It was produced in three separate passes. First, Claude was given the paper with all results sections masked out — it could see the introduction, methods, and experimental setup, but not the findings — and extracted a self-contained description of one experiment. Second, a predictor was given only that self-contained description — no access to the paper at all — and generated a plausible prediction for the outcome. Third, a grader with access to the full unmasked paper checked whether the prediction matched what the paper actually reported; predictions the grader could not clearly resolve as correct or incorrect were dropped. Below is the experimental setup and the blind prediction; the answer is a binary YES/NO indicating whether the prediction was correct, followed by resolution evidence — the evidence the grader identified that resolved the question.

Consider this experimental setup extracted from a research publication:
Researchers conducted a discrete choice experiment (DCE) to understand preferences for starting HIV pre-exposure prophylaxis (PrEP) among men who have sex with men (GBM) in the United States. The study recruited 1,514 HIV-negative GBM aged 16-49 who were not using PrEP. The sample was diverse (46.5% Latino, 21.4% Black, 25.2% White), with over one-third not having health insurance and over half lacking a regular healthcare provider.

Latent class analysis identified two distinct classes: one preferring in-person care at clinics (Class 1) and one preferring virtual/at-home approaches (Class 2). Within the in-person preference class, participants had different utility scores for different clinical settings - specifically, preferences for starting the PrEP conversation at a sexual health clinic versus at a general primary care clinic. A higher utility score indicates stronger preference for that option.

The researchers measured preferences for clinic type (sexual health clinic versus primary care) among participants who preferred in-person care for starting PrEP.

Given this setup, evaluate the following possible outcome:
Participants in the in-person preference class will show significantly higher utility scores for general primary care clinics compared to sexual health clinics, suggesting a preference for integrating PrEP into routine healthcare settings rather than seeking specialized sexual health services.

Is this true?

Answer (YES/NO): NO